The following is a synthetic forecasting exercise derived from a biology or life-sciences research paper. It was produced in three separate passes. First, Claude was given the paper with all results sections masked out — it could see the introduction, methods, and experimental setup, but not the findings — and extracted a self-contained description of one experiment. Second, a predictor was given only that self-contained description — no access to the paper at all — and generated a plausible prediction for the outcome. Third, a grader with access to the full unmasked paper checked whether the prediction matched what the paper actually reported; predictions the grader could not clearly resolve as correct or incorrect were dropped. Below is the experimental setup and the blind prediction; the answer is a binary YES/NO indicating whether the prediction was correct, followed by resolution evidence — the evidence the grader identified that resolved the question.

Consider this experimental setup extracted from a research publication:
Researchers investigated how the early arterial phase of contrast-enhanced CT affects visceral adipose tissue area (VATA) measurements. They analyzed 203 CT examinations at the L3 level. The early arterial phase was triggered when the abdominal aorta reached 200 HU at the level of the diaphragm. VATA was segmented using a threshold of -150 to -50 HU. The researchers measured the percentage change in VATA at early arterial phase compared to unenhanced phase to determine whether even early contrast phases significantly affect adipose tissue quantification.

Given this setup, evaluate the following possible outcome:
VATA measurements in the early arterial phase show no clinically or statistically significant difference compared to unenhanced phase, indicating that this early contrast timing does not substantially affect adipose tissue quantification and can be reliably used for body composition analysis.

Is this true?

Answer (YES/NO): NO